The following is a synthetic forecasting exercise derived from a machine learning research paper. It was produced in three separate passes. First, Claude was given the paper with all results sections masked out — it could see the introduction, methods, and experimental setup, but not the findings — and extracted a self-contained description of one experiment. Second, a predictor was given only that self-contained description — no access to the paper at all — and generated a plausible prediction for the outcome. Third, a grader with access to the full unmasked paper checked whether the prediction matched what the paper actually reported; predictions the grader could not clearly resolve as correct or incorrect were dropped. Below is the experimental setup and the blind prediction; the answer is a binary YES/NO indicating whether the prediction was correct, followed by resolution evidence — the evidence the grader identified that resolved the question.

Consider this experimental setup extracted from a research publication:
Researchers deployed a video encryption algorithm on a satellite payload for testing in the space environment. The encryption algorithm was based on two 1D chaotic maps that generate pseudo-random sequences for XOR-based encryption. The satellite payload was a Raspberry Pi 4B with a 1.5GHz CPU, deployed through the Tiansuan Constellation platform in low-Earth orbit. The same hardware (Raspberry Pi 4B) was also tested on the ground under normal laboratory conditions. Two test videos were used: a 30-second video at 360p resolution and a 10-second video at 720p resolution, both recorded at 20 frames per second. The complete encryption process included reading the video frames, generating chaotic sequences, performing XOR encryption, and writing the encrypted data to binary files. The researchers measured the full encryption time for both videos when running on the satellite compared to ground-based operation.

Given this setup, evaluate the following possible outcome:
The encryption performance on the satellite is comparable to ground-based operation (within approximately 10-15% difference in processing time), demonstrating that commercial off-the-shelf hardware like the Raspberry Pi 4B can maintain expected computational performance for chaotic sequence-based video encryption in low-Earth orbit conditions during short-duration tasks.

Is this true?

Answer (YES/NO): YES